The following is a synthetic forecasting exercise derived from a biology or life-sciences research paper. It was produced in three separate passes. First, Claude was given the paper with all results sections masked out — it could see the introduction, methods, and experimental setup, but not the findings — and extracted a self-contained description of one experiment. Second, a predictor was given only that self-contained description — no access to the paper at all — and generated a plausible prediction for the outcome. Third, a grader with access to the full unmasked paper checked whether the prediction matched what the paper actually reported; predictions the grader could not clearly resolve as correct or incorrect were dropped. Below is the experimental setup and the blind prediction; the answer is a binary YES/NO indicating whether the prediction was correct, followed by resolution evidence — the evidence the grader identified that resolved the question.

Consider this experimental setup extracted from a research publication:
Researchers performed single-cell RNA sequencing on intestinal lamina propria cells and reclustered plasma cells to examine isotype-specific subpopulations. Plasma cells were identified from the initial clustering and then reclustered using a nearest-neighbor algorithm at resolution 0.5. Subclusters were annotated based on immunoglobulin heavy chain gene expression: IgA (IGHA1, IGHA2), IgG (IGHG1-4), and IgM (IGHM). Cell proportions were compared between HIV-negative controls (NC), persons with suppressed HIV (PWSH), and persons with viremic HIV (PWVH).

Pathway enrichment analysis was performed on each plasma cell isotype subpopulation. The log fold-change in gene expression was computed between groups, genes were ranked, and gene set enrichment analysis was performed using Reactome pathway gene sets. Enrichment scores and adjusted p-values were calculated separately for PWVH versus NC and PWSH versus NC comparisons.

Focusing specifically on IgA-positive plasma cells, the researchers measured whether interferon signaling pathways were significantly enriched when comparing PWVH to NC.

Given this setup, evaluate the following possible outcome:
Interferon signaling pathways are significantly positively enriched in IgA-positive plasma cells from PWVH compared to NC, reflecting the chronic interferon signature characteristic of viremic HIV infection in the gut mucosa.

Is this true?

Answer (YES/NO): YES